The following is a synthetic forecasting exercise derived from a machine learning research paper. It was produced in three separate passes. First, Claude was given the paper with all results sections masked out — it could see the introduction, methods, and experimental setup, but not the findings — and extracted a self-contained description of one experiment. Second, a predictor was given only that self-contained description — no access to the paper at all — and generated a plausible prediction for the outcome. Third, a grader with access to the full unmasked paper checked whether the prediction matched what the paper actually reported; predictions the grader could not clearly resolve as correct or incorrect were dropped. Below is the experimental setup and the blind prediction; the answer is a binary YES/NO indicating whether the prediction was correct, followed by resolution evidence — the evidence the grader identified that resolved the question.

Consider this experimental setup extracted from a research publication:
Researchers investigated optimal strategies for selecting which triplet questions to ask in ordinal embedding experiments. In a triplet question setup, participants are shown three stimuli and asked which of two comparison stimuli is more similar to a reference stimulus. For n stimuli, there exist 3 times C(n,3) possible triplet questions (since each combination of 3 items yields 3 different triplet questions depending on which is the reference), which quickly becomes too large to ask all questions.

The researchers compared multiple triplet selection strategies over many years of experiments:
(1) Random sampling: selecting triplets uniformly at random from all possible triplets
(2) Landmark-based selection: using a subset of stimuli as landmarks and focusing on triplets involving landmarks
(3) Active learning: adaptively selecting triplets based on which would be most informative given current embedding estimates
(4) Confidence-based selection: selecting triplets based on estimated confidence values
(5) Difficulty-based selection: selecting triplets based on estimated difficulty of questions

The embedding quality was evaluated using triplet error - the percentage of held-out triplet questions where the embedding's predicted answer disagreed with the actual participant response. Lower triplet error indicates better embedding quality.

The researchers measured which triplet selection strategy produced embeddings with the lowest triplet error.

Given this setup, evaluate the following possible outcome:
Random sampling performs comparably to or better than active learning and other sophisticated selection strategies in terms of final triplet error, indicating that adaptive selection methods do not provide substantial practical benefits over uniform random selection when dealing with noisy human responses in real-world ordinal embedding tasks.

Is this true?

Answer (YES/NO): YES